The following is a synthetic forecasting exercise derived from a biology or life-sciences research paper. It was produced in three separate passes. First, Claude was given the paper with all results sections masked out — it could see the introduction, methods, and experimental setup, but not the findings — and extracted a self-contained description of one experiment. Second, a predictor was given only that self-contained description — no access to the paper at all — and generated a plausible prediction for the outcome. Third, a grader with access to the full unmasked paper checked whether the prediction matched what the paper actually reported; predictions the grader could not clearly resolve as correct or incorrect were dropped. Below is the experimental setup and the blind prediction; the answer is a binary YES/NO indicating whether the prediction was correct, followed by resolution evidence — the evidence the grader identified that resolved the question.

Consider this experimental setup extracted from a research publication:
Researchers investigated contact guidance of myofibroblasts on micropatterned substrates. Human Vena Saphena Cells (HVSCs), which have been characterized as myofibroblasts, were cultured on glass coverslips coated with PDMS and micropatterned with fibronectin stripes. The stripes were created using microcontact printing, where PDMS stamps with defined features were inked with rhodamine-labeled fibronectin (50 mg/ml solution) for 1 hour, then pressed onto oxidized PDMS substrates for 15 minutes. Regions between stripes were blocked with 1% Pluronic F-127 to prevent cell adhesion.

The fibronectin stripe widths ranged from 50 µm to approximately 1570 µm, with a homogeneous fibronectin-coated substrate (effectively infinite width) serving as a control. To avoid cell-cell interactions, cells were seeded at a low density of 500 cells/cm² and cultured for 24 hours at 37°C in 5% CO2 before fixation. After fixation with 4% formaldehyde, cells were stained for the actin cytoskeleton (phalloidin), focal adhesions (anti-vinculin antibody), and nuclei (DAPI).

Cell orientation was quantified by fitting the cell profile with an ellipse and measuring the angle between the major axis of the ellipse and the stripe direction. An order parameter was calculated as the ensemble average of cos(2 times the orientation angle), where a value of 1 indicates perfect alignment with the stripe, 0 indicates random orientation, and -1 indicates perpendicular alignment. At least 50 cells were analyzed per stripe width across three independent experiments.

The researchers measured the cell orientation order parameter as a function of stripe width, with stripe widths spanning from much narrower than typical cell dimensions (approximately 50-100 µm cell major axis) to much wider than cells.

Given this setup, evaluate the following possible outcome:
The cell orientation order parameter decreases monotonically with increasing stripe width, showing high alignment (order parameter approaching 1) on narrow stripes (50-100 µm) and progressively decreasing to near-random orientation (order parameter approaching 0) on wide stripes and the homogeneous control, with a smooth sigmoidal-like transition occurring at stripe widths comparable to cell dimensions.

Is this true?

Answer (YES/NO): YES